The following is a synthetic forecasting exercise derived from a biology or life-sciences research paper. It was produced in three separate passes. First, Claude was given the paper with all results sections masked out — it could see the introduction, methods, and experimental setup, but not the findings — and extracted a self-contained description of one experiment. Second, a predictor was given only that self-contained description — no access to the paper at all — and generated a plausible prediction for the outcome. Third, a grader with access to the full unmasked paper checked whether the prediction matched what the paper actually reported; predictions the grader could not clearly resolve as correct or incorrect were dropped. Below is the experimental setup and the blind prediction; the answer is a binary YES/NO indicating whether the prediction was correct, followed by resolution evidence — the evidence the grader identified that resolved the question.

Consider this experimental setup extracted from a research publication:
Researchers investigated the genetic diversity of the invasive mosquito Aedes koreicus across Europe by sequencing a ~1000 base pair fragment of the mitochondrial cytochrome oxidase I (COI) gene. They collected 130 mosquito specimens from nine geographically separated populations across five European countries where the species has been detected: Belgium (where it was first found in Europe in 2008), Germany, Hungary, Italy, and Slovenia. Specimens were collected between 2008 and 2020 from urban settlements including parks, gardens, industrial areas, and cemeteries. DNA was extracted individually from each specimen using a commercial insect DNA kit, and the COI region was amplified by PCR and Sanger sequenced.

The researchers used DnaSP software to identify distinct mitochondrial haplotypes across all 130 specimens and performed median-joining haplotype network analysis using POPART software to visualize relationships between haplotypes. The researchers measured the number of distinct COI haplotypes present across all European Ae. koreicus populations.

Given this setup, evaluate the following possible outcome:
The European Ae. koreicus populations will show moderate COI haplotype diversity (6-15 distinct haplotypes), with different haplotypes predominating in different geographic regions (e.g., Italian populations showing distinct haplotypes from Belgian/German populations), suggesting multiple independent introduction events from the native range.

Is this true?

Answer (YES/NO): NO